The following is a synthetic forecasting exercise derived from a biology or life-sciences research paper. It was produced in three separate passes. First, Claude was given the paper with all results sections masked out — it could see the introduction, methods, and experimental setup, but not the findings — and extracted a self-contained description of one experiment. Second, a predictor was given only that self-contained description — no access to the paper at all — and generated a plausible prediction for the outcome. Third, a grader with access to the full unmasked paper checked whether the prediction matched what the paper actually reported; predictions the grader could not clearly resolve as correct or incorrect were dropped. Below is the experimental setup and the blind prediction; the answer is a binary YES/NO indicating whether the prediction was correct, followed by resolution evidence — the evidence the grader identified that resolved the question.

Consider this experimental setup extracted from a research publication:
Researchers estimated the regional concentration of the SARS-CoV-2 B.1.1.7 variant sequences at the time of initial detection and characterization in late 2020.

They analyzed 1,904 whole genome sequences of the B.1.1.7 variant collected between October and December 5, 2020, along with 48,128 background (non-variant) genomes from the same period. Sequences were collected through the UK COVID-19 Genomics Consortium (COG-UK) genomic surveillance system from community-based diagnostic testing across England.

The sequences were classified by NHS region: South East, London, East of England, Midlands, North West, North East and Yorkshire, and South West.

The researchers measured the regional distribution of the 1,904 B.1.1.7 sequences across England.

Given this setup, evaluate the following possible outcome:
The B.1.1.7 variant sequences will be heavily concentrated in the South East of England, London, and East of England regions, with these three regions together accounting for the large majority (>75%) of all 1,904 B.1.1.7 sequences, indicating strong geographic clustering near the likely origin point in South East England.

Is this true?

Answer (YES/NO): YES